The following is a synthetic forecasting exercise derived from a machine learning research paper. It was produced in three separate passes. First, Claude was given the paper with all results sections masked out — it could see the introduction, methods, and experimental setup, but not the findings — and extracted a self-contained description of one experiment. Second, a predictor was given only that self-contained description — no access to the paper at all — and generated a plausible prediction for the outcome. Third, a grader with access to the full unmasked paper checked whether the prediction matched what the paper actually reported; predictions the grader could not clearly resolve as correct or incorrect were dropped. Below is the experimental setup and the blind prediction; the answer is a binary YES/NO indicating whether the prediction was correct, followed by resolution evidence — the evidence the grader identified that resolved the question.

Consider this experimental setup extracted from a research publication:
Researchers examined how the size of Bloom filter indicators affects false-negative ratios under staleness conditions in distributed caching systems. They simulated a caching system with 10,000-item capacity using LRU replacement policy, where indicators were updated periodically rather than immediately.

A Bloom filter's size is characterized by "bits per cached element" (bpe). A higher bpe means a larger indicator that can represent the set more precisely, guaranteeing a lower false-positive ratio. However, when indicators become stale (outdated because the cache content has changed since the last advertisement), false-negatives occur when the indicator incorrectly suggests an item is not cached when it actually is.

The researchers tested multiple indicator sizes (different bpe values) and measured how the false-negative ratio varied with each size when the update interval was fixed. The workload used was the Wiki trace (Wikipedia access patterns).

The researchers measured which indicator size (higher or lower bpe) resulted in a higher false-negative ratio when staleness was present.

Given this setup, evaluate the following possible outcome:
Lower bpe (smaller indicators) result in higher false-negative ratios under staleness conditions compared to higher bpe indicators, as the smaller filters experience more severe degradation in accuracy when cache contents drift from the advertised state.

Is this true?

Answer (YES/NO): NO